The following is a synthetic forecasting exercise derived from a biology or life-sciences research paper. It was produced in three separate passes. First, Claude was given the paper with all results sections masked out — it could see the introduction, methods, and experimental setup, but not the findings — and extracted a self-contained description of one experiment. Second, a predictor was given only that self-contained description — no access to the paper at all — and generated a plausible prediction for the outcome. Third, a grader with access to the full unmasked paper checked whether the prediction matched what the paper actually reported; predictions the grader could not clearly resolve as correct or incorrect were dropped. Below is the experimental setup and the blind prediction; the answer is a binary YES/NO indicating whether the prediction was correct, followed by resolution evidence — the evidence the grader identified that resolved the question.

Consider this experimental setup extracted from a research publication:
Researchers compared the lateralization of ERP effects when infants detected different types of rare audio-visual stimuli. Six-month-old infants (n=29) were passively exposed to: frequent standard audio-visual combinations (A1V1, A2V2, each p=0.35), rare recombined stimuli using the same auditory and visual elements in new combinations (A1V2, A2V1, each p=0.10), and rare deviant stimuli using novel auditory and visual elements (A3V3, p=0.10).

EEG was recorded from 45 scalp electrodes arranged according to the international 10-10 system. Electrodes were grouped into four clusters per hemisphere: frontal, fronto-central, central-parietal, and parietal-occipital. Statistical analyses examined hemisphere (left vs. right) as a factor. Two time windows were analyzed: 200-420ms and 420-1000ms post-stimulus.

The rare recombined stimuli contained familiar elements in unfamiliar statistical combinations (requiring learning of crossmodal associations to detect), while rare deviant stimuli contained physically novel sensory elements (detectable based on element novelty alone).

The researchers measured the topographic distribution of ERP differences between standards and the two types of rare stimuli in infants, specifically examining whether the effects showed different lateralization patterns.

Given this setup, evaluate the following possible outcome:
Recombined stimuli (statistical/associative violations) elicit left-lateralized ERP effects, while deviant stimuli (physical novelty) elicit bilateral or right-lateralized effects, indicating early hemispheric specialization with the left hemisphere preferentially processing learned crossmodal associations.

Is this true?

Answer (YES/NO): YES